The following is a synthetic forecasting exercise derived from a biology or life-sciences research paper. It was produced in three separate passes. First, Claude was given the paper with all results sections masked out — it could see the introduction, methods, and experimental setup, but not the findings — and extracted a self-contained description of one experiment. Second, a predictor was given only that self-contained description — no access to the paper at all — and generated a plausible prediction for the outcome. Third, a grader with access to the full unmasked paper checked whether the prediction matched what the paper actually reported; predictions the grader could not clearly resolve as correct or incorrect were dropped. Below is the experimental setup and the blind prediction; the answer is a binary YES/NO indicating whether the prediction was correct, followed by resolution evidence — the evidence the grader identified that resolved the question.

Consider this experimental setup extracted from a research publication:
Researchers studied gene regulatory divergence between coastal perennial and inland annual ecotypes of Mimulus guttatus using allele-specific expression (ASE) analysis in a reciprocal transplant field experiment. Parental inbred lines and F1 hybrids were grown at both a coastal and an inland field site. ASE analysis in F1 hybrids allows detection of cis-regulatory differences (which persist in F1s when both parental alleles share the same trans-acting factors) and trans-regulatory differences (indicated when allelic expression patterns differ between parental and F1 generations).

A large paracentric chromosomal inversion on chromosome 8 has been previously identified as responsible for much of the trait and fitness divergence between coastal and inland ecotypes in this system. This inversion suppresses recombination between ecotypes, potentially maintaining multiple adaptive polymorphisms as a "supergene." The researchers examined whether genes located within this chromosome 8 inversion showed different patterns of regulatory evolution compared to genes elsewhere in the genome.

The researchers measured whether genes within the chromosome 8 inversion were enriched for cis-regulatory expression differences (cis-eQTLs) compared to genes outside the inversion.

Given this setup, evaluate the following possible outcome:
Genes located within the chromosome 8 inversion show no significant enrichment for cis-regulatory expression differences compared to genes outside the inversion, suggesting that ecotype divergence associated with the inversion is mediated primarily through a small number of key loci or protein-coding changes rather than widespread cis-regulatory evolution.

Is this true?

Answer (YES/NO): NO